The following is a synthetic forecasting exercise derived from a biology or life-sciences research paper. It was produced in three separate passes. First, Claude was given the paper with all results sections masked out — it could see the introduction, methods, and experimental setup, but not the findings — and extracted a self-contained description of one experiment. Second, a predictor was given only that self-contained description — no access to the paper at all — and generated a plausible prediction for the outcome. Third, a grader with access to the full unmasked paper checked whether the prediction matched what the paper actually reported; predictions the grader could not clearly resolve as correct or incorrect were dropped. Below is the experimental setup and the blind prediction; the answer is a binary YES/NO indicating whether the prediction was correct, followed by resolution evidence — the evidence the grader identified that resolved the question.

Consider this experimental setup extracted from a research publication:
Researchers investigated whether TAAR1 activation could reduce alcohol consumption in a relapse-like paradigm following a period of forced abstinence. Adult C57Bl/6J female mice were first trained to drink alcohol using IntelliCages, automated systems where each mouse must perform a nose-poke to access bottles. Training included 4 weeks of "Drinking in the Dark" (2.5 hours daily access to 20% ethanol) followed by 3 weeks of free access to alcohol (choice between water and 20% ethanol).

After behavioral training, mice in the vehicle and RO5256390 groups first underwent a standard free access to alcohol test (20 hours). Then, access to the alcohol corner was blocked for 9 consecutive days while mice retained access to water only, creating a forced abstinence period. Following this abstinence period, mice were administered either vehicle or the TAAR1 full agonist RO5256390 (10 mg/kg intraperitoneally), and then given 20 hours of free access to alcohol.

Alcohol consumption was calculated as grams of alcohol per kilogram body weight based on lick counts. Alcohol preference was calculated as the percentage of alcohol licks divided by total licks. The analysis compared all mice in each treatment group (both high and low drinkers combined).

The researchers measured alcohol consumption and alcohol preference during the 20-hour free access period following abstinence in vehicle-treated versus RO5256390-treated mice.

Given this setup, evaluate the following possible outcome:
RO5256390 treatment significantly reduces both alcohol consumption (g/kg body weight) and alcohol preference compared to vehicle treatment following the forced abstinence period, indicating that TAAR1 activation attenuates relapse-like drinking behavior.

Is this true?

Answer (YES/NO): YES